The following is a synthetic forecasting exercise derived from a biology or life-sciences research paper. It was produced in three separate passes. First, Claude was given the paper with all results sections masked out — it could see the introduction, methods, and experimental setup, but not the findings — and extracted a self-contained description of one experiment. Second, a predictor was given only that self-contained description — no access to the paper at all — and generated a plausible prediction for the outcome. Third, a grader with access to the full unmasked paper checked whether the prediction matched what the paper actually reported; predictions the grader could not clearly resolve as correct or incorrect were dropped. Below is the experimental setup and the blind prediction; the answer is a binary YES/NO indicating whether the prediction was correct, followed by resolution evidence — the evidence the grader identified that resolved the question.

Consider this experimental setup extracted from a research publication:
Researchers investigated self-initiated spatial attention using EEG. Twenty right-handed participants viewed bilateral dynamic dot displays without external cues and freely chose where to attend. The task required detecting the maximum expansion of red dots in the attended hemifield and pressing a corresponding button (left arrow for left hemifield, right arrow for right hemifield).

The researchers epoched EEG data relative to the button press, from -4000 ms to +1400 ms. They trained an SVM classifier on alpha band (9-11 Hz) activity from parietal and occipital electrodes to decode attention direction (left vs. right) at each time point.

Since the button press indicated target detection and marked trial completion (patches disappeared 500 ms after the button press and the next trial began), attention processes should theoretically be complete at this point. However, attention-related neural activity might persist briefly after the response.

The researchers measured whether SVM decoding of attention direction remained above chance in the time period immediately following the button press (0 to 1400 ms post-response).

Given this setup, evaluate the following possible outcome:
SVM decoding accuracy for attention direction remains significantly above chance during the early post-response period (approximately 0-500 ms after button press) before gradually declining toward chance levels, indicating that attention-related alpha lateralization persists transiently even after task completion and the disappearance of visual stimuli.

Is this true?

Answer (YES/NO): NO